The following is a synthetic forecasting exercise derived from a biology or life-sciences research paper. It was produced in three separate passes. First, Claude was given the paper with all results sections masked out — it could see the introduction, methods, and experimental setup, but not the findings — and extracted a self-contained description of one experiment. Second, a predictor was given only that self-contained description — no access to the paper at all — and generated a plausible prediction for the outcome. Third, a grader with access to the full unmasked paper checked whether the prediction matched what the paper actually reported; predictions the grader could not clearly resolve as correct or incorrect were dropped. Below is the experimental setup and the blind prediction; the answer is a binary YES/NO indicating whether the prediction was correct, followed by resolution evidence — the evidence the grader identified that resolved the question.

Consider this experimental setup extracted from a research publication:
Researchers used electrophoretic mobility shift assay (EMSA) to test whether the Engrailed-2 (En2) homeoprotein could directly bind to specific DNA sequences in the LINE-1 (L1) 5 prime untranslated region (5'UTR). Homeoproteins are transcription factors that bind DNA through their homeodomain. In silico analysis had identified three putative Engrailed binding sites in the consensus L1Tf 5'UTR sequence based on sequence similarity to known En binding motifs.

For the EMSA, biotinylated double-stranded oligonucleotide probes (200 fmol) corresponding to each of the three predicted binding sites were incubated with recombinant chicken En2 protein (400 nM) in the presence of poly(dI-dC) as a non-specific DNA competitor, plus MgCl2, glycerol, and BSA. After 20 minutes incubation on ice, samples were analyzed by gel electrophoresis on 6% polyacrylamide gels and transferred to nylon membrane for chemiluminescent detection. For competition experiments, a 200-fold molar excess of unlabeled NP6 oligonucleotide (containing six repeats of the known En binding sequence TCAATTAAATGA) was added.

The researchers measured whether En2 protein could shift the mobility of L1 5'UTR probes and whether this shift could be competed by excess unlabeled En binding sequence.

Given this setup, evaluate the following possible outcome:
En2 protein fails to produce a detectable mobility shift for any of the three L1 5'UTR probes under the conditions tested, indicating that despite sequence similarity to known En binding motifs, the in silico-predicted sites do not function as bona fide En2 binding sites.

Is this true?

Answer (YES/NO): NO